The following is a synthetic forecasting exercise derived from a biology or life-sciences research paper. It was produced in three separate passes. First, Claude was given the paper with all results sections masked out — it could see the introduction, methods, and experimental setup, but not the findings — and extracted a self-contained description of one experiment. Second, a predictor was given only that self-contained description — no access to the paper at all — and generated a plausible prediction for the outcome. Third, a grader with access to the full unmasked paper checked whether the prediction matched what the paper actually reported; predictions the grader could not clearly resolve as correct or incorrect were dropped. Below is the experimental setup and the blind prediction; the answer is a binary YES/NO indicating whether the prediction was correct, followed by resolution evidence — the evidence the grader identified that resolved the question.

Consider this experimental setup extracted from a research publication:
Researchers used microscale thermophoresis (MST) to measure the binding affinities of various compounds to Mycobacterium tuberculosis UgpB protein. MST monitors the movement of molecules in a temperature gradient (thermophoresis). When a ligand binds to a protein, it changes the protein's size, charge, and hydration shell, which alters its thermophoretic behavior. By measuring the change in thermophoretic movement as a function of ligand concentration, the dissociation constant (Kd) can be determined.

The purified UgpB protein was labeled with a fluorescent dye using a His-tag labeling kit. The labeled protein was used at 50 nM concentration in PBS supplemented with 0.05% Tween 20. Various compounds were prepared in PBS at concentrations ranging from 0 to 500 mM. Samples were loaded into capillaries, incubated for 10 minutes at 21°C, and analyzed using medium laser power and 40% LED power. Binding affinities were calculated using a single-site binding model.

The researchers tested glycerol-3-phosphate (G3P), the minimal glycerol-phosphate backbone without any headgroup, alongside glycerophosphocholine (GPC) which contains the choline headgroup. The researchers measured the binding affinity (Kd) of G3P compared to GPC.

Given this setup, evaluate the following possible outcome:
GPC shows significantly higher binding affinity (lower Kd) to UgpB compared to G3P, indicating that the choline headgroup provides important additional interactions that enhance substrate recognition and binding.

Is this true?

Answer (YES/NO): NO